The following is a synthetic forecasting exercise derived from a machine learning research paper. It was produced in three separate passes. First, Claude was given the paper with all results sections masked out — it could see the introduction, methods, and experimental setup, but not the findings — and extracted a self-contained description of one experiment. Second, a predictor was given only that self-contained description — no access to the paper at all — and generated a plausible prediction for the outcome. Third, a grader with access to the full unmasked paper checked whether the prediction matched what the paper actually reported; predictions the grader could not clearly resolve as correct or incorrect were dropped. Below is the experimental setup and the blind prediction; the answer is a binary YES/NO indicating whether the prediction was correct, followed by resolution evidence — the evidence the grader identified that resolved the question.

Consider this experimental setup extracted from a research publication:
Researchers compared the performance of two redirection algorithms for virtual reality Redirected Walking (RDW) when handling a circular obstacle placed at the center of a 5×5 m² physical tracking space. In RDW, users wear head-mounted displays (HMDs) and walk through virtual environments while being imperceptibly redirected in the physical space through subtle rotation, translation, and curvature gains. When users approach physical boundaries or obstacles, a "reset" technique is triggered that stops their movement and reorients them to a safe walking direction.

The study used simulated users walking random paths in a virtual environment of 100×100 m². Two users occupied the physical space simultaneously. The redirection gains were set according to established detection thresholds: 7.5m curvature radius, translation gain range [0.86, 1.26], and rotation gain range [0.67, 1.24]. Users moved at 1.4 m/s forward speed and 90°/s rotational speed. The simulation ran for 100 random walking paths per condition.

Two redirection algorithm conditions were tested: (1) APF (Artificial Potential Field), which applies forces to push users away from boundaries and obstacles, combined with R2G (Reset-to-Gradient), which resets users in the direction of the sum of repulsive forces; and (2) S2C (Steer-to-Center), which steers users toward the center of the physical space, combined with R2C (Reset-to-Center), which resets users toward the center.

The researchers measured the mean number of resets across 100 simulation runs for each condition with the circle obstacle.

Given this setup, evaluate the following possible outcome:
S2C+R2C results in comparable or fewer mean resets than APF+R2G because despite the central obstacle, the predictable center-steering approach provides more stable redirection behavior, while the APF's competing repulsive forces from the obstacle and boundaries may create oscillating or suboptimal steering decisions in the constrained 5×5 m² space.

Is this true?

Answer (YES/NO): NO